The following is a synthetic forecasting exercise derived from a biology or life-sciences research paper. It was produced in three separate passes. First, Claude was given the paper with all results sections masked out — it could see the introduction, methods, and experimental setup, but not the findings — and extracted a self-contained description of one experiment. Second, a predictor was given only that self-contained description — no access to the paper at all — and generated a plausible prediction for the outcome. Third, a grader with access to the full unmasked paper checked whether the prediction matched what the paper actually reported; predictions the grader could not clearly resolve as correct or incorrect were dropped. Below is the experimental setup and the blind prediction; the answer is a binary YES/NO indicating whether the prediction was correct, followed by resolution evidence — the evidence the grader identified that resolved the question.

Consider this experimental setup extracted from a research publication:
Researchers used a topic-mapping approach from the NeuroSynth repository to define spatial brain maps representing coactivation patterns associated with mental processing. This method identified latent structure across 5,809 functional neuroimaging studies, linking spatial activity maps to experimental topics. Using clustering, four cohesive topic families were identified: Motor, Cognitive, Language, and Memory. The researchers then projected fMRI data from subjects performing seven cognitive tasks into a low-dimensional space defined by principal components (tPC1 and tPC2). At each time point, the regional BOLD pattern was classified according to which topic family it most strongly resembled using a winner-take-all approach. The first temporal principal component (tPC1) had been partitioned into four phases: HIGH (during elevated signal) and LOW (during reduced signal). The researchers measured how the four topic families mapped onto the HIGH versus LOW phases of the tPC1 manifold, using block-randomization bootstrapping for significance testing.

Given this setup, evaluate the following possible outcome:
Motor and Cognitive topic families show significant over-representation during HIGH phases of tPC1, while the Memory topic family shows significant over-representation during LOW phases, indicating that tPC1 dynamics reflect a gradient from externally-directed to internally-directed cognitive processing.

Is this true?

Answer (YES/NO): YES